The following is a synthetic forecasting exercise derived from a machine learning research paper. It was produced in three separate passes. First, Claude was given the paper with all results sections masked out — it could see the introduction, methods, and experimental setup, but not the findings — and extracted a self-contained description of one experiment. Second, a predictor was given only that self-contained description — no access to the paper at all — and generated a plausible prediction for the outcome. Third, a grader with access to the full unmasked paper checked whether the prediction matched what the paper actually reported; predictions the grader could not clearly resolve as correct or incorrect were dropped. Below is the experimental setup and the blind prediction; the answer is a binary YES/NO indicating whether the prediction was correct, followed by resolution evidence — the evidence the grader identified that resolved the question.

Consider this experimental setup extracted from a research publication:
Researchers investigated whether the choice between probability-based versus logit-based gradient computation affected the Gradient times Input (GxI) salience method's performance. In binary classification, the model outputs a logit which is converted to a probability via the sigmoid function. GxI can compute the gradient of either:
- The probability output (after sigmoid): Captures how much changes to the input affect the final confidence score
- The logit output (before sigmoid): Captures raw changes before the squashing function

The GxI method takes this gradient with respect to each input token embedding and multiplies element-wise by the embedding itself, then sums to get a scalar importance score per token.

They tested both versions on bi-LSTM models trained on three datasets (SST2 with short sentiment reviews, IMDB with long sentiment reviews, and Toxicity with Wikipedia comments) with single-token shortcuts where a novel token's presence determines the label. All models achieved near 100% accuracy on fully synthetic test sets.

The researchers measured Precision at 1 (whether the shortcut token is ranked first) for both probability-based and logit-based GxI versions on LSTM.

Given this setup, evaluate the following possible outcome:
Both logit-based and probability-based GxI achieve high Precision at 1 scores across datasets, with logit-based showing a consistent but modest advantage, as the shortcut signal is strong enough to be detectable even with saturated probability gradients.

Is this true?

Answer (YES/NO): NO